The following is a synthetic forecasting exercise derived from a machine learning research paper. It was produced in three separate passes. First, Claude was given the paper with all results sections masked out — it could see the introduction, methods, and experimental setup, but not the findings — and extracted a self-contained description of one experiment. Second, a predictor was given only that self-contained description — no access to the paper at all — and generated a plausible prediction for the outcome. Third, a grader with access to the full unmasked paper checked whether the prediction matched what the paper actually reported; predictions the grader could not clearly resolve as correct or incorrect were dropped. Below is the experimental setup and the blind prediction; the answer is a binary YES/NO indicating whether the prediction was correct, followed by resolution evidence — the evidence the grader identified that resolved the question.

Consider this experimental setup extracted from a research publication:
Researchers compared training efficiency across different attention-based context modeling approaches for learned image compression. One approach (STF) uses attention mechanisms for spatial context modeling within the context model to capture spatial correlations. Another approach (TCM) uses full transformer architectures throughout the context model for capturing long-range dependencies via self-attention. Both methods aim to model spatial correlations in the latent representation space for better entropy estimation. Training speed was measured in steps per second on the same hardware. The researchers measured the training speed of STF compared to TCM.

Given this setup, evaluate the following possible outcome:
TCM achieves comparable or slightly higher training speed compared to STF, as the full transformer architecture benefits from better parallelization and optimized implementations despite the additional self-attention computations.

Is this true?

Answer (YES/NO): NO